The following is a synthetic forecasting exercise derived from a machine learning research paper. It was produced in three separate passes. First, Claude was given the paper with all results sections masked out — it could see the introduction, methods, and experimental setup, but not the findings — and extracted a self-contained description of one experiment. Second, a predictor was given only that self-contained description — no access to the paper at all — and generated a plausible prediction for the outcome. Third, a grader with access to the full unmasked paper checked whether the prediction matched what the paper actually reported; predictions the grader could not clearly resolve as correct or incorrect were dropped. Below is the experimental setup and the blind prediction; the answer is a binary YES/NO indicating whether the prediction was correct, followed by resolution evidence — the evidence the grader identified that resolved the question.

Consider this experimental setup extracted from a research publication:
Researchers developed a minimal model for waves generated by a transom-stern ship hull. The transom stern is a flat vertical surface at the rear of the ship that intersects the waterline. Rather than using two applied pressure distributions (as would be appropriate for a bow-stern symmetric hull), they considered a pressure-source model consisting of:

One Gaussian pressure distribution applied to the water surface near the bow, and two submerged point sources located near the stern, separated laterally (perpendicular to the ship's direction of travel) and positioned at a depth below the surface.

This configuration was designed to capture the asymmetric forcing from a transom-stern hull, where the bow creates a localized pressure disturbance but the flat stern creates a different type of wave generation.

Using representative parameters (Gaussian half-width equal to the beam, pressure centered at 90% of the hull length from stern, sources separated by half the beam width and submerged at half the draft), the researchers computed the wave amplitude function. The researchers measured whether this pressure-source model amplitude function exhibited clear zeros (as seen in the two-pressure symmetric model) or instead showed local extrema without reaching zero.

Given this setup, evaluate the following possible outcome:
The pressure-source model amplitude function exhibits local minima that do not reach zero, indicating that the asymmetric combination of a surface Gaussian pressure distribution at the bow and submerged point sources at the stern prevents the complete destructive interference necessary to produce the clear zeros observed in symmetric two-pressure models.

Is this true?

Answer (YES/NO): YES